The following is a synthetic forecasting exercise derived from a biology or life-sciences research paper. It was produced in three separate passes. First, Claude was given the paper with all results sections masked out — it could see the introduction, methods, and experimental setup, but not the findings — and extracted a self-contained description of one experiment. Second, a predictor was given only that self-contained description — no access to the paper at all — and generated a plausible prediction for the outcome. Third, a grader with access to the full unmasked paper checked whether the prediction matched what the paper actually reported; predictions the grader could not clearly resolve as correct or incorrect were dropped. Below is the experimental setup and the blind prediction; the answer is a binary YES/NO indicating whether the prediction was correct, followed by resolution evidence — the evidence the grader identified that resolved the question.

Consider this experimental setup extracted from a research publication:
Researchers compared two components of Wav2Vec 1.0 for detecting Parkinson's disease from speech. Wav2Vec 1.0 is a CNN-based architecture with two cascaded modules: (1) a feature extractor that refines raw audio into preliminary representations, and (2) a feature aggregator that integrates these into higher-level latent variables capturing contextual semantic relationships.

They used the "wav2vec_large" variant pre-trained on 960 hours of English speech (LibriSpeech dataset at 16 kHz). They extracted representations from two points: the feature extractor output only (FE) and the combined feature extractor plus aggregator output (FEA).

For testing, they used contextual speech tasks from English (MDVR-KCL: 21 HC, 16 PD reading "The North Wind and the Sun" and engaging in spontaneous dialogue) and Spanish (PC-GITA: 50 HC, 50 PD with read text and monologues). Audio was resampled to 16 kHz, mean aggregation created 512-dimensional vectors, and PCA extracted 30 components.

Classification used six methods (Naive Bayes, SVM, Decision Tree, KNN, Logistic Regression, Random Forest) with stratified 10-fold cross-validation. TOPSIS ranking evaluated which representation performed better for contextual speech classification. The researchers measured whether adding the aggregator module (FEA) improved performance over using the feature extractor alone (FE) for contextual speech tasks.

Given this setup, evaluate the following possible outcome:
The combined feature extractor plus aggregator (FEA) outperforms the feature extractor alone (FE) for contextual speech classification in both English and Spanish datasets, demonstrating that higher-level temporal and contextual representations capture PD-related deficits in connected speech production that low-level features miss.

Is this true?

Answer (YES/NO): YES